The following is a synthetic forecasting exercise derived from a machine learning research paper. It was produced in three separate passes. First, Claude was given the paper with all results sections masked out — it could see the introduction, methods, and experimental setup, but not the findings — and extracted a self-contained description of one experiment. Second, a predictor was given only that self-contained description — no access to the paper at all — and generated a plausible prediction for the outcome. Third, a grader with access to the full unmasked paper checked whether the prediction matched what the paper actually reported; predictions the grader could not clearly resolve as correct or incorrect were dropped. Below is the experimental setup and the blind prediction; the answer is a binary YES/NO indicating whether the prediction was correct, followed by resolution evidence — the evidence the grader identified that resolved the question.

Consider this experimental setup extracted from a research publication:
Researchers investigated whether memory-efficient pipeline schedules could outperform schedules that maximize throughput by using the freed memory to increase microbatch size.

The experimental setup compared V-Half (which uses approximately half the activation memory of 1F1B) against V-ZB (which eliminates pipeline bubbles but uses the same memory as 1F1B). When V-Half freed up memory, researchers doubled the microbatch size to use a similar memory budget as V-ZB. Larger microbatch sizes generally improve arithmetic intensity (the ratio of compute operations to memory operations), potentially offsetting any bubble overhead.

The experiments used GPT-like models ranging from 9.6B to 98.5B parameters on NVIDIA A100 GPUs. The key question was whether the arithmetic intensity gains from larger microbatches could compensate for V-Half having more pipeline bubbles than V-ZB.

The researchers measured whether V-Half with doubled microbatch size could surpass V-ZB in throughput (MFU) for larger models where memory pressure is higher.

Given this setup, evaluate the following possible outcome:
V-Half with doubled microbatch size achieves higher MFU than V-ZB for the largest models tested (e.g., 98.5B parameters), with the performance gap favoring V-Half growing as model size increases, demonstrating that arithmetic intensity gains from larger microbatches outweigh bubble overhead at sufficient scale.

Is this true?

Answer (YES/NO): NO